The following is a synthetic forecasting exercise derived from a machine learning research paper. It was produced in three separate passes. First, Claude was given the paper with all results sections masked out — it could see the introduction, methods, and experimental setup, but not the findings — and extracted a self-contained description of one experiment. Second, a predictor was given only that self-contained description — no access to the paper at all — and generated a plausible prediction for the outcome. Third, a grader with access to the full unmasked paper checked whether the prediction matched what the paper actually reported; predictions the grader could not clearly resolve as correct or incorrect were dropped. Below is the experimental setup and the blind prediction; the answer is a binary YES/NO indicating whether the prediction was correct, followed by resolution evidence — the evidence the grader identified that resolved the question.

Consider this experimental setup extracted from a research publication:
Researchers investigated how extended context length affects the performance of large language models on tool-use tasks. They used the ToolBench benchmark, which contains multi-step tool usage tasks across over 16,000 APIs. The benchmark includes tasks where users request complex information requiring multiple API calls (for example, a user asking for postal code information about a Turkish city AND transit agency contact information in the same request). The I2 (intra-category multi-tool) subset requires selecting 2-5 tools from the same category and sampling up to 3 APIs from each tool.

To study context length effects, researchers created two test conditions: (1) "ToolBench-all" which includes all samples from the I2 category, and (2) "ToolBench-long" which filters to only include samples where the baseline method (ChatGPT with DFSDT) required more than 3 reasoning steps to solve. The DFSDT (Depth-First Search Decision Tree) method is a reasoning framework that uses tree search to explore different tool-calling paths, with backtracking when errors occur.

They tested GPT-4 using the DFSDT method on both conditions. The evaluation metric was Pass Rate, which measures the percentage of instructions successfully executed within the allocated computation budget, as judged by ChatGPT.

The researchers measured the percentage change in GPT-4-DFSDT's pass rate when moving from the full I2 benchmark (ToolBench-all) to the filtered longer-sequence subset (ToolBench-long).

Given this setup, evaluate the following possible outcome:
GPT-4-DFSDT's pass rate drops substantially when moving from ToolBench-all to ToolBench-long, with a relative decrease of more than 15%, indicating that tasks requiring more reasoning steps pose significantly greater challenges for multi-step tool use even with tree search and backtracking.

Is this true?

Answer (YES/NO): NO